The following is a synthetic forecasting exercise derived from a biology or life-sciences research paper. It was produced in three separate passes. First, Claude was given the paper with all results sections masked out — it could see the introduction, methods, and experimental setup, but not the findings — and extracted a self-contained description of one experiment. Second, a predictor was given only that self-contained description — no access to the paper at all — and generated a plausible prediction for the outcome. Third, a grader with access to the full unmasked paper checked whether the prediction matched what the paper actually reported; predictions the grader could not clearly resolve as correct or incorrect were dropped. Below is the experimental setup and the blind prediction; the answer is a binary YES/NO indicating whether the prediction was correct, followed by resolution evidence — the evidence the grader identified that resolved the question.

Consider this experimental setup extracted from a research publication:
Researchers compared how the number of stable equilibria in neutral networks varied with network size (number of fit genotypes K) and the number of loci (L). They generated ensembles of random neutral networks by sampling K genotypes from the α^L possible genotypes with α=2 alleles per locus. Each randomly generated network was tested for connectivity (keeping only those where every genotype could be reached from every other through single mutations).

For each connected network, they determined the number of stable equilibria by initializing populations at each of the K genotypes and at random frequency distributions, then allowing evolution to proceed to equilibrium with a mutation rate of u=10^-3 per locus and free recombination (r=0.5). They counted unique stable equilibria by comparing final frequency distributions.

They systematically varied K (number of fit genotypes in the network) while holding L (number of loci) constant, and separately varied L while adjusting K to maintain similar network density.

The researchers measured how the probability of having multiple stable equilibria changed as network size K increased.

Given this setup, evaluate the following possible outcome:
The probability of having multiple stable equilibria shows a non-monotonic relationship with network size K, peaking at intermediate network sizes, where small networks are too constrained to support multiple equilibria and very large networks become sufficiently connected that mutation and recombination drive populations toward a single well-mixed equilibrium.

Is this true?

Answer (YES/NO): NO